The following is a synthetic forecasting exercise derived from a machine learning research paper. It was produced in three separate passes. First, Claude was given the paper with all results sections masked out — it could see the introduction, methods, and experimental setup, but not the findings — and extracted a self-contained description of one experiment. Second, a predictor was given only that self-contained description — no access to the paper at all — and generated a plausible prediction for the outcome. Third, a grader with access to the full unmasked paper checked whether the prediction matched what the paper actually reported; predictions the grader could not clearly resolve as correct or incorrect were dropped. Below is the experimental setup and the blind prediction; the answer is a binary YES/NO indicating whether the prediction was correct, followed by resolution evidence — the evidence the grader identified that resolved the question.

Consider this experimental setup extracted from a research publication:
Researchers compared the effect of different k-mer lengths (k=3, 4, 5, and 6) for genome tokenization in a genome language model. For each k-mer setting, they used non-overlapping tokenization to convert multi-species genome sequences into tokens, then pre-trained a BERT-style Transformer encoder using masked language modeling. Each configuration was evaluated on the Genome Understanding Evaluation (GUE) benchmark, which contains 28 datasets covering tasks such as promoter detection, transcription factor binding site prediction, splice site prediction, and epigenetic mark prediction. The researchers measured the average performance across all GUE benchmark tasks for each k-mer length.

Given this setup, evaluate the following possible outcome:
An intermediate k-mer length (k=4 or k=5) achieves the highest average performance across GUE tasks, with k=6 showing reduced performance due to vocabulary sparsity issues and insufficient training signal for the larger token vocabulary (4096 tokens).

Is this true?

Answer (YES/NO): YES